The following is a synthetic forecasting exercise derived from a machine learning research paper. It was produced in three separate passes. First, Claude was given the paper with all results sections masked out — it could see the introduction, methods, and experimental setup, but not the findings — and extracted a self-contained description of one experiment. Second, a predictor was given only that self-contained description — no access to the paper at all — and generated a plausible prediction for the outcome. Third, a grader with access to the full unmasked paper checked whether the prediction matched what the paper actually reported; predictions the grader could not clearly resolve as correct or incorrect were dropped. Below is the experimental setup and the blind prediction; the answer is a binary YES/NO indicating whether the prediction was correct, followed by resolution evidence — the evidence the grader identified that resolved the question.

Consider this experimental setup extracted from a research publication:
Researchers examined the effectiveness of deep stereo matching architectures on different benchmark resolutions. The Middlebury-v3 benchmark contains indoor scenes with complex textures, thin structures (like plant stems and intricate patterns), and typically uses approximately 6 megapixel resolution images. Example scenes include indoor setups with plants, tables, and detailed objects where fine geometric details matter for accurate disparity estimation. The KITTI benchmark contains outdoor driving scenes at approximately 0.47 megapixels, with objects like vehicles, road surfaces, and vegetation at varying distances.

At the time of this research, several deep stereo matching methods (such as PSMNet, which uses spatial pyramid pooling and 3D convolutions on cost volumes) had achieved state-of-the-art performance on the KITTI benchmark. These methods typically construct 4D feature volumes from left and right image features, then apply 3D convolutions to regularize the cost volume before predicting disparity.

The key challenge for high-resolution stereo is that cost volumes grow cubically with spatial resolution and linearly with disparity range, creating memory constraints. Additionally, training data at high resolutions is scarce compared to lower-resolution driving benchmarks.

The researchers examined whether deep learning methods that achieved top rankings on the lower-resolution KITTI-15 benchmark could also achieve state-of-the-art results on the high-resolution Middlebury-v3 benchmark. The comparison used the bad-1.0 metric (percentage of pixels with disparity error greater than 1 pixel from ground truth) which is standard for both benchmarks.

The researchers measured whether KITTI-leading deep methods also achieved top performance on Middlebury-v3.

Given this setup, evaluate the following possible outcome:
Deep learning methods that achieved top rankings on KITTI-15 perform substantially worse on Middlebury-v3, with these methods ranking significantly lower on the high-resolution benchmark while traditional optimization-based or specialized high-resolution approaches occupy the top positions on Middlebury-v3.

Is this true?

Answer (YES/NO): YES